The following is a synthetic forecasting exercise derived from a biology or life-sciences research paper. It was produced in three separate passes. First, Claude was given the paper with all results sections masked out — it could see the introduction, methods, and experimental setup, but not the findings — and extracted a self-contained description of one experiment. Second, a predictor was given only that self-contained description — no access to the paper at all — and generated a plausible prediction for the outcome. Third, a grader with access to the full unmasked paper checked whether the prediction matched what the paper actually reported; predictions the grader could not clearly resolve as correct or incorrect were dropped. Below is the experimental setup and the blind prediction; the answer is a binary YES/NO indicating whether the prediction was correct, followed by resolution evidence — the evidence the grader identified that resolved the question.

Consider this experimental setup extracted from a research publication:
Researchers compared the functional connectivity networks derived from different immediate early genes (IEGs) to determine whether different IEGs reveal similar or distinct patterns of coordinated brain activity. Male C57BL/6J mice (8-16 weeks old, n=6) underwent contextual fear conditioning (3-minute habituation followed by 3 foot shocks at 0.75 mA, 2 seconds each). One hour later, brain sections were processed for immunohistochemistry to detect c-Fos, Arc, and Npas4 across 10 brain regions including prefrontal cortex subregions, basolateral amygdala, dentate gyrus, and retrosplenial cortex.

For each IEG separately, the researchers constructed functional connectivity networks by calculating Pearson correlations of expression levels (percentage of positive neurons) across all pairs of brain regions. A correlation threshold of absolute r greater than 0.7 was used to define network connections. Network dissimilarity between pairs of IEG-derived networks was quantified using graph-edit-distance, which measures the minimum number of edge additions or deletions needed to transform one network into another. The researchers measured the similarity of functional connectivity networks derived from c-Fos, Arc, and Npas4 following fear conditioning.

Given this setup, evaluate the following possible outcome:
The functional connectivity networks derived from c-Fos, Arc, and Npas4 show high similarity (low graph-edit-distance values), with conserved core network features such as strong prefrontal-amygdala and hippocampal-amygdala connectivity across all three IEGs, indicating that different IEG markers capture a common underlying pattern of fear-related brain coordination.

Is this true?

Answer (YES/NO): NO